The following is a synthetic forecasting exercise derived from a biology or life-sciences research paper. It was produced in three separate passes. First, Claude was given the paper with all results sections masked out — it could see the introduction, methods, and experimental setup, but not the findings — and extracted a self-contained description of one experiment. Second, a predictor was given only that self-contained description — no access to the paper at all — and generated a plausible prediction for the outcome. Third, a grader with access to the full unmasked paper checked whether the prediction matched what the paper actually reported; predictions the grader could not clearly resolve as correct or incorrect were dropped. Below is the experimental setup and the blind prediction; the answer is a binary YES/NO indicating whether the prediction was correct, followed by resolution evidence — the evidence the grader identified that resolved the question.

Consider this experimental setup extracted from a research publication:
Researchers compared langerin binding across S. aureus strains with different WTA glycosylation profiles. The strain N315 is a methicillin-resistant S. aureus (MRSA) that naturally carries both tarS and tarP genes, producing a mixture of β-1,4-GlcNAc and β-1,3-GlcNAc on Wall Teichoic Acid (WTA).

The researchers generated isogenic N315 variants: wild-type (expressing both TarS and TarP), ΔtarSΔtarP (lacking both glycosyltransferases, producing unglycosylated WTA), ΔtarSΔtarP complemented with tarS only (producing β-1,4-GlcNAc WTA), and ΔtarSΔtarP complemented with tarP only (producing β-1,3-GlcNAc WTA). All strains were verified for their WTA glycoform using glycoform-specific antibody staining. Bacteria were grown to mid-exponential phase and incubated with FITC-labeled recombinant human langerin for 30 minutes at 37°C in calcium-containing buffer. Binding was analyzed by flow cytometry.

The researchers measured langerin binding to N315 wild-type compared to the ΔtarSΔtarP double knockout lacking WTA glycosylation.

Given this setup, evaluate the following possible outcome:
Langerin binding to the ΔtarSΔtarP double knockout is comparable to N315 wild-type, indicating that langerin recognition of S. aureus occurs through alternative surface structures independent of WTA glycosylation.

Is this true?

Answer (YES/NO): NO